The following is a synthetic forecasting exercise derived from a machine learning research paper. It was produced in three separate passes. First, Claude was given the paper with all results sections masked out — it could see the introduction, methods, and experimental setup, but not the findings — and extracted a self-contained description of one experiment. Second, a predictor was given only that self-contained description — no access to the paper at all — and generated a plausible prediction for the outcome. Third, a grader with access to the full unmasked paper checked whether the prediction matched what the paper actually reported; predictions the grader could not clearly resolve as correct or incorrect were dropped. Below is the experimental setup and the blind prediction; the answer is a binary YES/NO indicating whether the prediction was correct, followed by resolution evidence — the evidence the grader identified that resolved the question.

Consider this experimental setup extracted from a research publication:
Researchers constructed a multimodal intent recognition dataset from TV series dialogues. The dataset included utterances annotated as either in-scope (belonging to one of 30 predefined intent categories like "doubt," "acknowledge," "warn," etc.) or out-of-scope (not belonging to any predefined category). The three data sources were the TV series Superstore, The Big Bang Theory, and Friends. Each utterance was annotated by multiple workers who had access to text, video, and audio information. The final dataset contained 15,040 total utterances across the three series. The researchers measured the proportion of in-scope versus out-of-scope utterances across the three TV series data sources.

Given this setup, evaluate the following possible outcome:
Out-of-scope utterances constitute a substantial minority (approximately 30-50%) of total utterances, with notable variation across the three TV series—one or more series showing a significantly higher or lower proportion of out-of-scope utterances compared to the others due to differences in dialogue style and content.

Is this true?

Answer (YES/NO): YES